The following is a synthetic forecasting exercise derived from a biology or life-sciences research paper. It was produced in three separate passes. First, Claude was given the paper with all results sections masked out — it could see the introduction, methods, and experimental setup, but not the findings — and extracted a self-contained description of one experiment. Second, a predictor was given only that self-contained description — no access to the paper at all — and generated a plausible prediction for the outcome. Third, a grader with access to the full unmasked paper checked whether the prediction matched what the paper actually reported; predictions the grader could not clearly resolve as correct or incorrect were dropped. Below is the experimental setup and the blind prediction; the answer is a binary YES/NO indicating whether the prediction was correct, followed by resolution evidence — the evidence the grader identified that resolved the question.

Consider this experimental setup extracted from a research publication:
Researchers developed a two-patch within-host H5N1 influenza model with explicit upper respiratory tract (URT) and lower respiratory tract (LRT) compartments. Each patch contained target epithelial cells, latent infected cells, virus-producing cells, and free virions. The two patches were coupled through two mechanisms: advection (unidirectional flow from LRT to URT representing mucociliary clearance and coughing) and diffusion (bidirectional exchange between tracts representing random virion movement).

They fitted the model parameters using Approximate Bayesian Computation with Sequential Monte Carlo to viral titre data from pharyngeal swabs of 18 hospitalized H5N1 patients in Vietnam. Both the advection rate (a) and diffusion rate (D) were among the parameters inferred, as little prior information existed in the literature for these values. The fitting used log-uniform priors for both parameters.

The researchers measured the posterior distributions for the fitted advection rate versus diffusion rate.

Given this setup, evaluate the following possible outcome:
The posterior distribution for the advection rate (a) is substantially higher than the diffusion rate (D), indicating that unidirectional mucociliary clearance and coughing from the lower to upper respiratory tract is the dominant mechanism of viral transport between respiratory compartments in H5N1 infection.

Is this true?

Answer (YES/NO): YES